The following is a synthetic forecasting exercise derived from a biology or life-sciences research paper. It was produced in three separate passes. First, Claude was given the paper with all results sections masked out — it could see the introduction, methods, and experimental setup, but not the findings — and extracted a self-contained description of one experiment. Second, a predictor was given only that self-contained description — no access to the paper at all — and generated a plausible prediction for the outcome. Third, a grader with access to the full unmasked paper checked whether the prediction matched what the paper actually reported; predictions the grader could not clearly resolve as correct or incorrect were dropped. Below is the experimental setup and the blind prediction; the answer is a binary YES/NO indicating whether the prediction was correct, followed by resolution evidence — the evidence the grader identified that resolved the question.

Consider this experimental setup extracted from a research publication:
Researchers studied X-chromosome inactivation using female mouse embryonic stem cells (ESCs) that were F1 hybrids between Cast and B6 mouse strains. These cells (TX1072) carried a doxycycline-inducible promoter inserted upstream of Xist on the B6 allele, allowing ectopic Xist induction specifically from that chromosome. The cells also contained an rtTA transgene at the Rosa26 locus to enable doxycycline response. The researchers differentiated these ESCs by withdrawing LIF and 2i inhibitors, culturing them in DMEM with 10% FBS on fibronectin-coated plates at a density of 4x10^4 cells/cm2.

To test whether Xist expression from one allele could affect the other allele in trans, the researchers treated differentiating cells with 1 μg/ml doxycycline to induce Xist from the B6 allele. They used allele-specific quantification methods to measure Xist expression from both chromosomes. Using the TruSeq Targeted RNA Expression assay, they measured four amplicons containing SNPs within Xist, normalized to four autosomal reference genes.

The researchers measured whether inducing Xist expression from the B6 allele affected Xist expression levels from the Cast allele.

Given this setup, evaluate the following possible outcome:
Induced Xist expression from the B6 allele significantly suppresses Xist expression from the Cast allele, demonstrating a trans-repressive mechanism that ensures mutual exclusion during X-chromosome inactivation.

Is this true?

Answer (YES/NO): YES